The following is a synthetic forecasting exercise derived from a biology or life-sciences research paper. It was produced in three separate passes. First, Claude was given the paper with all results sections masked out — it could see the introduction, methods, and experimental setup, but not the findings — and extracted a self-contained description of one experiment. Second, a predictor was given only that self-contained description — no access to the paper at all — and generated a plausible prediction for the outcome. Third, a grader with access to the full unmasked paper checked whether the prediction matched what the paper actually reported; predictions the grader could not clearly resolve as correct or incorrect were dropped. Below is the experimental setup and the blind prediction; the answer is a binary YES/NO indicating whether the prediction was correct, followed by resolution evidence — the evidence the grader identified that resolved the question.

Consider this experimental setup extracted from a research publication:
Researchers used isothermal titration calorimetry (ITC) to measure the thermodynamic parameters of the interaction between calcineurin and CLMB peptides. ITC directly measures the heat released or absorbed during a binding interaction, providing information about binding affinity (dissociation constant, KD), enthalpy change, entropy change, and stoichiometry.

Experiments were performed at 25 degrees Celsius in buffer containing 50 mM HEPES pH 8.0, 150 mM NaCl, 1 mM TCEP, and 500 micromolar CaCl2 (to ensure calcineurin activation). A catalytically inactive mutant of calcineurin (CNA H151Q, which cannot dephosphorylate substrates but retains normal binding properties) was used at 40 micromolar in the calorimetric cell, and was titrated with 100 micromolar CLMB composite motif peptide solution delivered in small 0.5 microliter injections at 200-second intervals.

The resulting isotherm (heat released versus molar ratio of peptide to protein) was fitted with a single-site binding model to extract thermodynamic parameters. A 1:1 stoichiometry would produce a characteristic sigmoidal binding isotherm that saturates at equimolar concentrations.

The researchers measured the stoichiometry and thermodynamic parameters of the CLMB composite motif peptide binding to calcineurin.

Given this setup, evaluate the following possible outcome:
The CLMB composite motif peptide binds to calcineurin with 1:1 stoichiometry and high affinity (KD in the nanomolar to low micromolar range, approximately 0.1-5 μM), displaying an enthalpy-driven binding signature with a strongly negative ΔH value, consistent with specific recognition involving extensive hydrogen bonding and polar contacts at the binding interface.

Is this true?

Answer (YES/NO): NO